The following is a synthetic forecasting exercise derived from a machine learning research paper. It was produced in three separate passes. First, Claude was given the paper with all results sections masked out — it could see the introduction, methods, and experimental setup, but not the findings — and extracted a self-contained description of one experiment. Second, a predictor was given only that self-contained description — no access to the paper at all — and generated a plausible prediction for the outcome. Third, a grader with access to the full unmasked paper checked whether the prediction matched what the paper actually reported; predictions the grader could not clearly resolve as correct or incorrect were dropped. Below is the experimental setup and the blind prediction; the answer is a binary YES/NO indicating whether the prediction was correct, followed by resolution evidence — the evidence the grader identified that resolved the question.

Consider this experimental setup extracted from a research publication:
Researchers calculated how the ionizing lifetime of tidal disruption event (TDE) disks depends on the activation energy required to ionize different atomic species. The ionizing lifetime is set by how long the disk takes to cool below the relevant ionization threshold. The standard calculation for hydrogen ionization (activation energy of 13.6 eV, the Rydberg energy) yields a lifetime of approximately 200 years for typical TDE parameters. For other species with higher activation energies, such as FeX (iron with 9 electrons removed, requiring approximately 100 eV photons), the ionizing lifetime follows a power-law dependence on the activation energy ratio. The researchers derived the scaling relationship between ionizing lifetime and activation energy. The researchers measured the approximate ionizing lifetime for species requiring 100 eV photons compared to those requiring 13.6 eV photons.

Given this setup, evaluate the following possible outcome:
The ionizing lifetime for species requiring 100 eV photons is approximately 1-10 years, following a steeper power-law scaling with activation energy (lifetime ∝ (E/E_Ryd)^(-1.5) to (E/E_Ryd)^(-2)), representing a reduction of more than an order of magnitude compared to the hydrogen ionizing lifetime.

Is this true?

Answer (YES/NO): NO